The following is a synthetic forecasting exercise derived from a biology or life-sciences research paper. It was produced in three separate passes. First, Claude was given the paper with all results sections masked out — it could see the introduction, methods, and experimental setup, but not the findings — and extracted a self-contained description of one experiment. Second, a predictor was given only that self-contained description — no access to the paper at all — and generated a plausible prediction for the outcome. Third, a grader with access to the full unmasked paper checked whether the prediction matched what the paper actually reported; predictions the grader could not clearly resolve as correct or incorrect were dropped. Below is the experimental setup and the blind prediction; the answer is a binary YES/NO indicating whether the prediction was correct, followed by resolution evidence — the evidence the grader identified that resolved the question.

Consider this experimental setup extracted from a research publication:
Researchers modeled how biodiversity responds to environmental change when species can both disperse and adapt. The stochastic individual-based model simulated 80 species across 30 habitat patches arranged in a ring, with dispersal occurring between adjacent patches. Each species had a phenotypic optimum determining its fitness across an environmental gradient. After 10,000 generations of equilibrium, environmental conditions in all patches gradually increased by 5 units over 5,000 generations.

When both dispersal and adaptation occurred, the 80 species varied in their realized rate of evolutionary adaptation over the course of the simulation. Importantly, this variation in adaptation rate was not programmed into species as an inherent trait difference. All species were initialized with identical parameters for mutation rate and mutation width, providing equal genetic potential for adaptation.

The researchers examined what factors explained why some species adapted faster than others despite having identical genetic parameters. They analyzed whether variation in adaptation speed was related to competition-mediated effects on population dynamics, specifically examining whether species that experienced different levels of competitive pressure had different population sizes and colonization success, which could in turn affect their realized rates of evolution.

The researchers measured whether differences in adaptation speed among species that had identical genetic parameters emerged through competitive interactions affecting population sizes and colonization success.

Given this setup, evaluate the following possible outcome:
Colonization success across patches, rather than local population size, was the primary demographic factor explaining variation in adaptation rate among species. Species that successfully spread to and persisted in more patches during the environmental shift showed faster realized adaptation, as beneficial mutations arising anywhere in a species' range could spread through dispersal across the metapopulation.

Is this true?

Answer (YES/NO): NO